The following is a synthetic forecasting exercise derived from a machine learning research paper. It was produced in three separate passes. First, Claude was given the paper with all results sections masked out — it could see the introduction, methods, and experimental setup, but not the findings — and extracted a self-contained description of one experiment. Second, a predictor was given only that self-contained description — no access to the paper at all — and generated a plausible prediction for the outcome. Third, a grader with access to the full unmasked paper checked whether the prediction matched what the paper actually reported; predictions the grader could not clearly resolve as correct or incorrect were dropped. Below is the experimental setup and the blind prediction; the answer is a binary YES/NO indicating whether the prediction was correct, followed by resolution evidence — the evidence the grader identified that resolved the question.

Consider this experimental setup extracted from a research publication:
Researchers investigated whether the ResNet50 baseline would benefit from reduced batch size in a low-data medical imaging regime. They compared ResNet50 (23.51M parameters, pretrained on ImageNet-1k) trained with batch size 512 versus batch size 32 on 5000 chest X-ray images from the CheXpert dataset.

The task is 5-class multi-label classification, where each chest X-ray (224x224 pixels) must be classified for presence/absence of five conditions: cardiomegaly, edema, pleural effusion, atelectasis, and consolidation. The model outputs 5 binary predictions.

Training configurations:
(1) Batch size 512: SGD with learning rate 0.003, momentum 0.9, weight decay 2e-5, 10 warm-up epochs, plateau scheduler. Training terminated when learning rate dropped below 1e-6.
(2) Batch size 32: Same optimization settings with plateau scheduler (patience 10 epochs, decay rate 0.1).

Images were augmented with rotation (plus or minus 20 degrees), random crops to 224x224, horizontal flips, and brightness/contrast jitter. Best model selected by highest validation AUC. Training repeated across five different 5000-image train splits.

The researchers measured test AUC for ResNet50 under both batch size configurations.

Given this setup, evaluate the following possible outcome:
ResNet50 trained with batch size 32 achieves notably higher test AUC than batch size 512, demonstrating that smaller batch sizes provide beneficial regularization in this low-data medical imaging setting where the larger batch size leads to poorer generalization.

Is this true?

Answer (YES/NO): YES